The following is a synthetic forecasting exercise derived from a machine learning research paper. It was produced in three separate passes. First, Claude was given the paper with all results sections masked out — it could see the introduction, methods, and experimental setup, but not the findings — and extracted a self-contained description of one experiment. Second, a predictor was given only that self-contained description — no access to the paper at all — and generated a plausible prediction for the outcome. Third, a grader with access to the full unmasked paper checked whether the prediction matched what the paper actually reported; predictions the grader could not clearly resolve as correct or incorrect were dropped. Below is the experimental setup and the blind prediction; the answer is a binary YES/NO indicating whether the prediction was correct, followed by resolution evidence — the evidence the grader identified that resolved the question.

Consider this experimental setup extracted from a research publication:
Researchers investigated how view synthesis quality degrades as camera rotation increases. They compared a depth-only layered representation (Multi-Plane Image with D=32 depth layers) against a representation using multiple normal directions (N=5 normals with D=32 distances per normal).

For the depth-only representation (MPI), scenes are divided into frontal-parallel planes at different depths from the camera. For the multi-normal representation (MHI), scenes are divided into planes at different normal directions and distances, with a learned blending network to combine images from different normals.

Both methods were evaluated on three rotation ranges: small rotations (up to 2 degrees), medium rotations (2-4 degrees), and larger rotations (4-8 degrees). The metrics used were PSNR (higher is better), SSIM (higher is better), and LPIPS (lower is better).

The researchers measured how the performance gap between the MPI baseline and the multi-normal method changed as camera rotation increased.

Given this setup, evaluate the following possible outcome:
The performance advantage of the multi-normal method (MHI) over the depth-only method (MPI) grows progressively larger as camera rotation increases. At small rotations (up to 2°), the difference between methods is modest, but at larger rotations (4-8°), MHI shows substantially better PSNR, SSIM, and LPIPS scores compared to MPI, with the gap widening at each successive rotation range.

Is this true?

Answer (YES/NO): YES